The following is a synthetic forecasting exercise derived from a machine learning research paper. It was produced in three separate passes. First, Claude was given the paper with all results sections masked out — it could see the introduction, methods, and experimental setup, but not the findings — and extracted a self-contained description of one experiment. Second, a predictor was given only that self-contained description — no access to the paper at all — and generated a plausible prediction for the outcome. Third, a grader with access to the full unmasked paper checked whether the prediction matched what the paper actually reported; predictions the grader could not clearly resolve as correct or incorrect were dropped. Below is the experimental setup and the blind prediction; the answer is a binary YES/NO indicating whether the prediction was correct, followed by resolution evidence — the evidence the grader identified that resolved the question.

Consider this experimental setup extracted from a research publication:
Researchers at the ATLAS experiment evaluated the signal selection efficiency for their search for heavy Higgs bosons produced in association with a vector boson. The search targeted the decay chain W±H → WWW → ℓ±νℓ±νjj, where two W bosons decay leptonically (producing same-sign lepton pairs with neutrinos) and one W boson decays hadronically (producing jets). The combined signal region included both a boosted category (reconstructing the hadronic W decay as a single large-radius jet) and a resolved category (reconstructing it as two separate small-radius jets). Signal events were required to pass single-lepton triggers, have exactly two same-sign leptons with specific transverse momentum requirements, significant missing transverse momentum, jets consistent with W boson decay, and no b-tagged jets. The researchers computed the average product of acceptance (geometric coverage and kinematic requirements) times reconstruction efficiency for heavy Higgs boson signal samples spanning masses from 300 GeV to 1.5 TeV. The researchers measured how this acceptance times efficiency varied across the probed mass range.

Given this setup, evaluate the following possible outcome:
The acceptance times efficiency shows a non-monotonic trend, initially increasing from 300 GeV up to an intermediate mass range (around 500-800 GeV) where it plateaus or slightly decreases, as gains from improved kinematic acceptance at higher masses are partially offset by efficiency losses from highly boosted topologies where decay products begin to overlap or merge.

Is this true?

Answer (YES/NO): NO